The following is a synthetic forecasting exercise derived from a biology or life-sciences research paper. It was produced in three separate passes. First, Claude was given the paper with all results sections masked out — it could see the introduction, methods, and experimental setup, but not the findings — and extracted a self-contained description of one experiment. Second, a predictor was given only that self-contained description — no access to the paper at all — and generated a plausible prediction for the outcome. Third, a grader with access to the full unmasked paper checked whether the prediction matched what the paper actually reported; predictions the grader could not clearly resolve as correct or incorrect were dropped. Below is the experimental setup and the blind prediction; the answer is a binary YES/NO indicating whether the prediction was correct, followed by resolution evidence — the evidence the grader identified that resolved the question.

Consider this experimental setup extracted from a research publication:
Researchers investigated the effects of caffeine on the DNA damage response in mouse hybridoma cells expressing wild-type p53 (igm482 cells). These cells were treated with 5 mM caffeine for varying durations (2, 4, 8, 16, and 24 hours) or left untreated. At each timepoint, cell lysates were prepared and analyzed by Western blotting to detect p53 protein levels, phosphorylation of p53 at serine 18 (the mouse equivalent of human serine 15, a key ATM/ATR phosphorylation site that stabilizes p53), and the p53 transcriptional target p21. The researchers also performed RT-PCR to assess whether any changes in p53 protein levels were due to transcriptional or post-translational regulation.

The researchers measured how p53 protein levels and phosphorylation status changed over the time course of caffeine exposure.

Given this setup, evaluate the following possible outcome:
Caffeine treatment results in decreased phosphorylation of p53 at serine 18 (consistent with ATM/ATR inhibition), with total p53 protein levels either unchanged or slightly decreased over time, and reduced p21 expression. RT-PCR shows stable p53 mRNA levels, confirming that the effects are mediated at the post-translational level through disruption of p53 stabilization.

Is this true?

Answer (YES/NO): NO